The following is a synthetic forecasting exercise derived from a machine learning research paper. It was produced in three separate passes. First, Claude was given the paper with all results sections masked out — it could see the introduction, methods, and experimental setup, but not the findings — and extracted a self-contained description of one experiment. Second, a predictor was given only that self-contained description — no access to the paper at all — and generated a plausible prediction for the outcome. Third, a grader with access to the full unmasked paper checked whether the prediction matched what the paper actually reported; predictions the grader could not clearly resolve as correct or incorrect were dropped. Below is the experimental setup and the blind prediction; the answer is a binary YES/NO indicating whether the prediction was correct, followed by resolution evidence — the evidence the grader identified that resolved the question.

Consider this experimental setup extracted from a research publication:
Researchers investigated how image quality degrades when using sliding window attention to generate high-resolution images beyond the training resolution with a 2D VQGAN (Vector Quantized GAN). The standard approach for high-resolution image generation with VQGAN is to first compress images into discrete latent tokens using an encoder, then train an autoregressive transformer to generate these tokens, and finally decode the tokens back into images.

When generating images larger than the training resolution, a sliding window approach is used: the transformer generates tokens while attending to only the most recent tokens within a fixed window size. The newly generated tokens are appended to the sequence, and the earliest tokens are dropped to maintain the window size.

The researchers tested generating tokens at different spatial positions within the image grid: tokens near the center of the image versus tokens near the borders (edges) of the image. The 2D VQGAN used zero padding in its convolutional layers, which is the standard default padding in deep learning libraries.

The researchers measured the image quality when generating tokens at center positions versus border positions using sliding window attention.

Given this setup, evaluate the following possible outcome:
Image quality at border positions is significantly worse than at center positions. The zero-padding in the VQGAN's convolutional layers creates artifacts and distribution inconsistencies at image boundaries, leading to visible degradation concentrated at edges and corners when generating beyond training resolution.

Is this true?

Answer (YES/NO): YES